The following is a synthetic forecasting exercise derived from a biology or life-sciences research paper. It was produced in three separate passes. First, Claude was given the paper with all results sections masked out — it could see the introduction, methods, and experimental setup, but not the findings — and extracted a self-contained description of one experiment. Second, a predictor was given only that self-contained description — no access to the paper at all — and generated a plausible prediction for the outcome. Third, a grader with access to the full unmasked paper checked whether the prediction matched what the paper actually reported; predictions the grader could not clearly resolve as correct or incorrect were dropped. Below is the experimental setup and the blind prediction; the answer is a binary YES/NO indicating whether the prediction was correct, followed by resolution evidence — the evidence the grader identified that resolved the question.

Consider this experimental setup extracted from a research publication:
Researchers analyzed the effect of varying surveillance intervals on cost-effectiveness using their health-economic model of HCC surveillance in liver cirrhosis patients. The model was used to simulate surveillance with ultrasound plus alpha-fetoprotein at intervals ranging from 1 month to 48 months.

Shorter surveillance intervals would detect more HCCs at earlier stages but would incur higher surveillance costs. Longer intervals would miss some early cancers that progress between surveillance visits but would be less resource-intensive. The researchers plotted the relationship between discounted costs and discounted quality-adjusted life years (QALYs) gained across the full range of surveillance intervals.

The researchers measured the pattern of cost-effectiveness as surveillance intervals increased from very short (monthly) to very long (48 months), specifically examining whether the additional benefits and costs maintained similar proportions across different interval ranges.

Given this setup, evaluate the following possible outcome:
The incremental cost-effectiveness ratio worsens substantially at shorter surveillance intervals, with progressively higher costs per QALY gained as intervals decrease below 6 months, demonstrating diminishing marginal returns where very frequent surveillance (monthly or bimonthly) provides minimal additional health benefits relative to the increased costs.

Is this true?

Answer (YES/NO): YES